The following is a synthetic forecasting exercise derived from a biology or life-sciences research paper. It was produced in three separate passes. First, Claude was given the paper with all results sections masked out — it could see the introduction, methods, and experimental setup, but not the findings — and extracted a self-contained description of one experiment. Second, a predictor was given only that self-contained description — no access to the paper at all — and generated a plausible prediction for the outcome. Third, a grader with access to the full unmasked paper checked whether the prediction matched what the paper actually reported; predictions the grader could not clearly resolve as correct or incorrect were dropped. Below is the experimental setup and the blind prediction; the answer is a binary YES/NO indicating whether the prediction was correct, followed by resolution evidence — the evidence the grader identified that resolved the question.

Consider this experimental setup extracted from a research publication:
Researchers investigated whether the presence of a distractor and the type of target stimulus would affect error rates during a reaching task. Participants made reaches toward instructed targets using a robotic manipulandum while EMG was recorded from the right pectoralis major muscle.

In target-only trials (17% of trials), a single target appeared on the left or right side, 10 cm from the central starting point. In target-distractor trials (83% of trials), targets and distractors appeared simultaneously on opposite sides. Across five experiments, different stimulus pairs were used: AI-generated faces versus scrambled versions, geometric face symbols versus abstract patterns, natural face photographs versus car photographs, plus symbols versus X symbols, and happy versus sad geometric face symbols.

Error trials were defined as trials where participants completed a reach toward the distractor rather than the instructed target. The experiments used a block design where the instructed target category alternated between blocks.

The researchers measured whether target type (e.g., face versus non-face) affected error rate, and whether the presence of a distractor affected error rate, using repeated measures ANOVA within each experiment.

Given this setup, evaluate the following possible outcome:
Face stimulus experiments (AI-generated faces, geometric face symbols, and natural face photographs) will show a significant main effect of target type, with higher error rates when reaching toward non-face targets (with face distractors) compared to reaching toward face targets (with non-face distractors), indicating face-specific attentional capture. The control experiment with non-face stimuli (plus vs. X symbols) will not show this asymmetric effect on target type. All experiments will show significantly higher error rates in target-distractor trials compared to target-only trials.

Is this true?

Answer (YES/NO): NO